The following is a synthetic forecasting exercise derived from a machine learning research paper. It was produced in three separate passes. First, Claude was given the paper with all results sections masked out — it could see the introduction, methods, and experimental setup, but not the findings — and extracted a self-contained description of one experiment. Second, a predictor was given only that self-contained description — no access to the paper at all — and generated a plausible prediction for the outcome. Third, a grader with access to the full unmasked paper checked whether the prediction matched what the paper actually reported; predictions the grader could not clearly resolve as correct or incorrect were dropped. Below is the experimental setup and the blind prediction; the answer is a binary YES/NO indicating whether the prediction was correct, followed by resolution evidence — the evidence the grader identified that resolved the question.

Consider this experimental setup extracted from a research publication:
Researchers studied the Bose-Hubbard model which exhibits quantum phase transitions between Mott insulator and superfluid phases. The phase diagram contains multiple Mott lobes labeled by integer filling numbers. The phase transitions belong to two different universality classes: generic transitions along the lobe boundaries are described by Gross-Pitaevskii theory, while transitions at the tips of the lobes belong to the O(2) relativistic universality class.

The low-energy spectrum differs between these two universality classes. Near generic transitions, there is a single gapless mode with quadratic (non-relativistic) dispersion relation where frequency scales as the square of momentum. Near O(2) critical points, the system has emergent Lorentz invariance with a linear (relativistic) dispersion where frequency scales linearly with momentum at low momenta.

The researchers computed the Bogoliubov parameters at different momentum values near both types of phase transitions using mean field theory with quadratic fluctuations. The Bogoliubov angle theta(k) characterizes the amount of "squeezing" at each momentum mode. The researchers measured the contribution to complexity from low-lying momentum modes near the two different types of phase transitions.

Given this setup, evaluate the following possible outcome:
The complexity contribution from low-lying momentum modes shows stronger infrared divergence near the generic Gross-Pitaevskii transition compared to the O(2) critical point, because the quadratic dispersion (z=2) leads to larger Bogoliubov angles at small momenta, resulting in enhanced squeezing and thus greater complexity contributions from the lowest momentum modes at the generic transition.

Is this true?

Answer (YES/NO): NO